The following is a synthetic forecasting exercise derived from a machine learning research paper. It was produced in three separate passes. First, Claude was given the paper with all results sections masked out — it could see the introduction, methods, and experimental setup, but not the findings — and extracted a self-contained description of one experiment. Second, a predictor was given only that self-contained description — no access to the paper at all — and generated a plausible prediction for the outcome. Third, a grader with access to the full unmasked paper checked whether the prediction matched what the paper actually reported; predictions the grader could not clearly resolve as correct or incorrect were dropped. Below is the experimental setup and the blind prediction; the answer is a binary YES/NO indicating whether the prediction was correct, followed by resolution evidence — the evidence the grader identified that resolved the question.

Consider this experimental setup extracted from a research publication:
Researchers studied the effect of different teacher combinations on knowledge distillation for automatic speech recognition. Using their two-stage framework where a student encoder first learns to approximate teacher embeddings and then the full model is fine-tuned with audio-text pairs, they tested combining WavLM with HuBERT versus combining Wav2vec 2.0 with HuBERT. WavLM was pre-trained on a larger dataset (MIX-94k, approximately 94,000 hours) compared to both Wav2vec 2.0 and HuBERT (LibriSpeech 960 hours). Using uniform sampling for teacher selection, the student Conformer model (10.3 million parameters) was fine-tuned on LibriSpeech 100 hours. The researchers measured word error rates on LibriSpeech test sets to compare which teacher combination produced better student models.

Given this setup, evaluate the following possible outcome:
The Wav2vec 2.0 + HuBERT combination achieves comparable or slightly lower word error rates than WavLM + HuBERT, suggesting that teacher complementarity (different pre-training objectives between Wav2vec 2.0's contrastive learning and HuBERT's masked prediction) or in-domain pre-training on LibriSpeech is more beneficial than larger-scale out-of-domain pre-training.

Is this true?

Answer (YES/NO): NO